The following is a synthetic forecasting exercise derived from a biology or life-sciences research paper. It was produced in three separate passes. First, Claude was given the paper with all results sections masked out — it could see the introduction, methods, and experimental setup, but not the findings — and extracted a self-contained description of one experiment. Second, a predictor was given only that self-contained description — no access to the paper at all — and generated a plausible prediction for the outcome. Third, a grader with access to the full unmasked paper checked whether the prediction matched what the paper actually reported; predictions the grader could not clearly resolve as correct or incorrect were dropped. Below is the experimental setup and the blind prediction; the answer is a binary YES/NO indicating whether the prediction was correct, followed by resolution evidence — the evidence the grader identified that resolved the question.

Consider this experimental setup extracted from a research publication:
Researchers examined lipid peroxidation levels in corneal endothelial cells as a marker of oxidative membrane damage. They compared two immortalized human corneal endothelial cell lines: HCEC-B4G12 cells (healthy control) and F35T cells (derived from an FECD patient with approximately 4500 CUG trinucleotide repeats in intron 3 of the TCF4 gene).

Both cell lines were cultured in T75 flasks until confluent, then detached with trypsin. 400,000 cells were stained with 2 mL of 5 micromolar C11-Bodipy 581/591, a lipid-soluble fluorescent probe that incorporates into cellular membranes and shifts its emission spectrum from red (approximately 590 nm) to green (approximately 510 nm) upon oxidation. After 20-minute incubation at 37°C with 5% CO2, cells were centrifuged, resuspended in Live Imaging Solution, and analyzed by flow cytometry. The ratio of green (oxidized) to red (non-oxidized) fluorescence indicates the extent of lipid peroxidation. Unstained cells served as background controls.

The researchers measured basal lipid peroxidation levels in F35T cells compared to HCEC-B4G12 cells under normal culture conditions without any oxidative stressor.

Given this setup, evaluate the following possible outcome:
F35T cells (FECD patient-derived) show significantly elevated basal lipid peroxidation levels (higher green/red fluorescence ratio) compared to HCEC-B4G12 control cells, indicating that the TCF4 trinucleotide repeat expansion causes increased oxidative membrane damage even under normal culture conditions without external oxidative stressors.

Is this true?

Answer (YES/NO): YES